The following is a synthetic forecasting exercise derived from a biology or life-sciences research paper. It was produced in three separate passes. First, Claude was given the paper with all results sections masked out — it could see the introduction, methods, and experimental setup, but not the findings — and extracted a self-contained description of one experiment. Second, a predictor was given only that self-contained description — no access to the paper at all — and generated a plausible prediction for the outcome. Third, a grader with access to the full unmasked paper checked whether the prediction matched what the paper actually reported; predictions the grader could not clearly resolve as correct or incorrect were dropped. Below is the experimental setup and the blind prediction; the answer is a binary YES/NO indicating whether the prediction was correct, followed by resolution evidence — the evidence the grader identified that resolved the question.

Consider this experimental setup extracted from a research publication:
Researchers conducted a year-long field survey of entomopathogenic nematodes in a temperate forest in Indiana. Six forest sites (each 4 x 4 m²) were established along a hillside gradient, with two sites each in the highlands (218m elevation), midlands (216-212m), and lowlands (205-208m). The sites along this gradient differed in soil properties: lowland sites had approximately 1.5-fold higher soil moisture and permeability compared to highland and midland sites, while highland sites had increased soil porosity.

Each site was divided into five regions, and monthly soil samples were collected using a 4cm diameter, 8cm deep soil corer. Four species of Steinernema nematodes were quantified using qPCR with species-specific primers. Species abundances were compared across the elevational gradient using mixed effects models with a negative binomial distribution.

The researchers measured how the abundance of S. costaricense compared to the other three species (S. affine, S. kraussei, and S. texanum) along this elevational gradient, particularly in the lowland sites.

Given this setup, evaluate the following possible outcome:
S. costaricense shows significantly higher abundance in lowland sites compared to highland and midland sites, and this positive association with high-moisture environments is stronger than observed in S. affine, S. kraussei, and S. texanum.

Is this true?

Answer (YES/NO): YES